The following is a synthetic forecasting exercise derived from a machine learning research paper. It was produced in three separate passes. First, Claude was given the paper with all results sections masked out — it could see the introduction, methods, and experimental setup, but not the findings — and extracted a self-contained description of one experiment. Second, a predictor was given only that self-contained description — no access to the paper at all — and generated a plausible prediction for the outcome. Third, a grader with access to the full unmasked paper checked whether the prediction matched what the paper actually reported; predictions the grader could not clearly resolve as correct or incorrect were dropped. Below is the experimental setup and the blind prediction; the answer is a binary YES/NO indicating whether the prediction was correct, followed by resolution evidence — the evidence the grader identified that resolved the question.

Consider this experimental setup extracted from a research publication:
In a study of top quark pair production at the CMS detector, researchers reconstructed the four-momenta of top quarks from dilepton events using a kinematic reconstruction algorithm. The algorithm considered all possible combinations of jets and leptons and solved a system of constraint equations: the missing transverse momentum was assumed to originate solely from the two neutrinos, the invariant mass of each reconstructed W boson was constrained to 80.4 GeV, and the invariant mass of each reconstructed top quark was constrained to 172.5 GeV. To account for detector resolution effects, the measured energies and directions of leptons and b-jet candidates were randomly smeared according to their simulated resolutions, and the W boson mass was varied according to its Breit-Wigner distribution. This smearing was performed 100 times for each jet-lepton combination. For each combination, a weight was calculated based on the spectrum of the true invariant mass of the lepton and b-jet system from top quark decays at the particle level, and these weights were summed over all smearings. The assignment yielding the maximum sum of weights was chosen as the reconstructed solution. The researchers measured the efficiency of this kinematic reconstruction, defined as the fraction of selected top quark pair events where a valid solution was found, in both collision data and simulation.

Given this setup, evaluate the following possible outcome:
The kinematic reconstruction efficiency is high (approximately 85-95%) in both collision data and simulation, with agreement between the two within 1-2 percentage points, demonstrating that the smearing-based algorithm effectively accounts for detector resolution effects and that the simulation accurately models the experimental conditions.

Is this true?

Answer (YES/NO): YES